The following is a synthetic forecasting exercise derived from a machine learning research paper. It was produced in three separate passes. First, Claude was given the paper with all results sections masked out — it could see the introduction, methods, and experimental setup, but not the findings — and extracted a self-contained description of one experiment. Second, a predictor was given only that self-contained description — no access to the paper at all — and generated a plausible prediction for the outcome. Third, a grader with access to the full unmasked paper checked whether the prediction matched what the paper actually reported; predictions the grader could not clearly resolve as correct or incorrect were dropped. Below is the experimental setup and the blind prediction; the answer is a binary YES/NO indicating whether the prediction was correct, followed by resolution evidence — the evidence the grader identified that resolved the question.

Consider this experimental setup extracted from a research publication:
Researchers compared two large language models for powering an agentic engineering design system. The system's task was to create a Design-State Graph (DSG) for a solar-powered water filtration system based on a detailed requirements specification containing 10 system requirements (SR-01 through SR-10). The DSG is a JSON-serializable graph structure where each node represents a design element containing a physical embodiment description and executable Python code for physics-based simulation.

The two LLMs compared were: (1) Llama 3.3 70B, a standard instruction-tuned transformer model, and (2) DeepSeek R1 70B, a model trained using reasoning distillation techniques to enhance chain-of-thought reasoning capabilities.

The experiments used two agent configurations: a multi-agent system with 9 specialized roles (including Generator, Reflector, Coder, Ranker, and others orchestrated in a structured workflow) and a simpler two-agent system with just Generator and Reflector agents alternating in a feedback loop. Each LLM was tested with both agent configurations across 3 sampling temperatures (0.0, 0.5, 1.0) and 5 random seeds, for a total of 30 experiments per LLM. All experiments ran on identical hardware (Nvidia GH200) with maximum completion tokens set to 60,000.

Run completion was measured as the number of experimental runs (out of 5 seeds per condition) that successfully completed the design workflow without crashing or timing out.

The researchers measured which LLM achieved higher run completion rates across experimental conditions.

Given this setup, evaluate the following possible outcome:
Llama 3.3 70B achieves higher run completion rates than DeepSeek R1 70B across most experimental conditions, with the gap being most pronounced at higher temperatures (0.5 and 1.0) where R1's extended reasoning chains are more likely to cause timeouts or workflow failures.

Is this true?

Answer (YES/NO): NO